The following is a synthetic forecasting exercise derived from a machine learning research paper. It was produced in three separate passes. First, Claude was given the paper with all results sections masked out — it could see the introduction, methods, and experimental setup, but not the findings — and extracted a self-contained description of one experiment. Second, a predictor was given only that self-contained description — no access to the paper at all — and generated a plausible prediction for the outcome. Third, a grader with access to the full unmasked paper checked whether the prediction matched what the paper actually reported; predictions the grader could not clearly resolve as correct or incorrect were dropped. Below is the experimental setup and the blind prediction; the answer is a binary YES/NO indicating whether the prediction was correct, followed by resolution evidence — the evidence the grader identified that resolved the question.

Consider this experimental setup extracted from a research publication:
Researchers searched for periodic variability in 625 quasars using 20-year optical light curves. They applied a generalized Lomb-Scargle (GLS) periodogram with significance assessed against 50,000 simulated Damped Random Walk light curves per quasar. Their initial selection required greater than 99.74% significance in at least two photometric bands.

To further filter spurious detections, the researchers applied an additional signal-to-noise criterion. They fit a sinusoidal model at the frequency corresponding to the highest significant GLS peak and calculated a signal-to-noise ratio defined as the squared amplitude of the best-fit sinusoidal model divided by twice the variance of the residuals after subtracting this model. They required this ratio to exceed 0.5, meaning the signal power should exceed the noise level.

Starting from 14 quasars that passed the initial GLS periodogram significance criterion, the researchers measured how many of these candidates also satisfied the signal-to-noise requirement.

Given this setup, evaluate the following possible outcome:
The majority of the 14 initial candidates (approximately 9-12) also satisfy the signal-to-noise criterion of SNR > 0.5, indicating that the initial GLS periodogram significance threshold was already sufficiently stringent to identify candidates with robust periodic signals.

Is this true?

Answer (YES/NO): NO